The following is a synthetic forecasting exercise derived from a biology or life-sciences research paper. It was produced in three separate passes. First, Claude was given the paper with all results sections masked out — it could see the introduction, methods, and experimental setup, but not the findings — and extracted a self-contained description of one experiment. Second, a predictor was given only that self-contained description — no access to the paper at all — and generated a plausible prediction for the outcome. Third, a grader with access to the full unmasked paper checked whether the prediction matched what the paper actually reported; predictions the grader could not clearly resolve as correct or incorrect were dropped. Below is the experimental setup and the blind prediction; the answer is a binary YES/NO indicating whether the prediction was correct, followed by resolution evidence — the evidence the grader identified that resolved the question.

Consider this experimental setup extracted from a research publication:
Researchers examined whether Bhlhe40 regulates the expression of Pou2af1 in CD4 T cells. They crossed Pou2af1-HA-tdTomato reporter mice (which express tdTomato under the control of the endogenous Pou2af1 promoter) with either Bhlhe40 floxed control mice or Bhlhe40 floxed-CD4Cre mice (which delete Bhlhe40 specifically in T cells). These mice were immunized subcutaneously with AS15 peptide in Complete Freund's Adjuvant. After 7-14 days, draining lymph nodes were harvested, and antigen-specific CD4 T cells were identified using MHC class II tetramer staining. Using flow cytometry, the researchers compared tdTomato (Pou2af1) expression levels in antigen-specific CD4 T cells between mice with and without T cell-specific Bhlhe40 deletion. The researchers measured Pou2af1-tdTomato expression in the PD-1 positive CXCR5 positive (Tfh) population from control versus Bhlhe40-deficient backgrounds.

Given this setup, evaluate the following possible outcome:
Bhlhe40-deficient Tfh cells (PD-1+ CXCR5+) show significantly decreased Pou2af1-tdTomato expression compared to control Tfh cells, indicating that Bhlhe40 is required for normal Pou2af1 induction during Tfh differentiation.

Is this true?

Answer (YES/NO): NO